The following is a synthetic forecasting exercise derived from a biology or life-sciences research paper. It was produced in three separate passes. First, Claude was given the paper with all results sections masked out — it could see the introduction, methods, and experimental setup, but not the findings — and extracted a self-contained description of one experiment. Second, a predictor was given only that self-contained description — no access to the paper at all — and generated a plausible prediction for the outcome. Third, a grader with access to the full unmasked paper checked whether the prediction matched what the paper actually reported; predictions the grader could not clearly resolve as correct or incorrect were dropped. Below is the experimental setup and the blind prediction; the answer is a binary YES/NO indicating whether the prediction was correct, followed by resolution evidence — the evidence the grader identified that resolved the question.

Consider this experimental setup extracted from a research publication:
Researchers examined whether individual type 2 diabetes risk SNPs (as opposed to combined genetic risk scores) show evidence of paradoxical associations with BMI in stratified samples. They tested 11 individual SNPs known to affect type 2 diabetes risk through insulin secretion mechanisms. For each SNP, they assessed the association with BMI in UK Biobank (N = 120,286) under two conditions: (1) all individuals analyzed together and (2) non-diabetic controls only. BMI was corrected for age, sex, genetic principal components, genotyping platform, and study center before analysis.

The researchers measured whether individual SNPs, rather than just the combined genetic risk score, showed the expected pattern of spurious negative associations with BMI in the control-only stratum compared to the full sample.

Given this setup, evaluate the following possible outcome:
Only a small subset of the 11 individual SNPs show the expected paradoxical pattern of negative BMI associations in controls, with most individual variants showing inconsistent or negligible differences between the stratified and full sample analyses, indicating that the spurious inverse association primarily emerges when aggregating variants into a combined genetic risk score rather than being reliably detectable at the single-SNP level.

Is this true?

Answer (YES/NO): NO